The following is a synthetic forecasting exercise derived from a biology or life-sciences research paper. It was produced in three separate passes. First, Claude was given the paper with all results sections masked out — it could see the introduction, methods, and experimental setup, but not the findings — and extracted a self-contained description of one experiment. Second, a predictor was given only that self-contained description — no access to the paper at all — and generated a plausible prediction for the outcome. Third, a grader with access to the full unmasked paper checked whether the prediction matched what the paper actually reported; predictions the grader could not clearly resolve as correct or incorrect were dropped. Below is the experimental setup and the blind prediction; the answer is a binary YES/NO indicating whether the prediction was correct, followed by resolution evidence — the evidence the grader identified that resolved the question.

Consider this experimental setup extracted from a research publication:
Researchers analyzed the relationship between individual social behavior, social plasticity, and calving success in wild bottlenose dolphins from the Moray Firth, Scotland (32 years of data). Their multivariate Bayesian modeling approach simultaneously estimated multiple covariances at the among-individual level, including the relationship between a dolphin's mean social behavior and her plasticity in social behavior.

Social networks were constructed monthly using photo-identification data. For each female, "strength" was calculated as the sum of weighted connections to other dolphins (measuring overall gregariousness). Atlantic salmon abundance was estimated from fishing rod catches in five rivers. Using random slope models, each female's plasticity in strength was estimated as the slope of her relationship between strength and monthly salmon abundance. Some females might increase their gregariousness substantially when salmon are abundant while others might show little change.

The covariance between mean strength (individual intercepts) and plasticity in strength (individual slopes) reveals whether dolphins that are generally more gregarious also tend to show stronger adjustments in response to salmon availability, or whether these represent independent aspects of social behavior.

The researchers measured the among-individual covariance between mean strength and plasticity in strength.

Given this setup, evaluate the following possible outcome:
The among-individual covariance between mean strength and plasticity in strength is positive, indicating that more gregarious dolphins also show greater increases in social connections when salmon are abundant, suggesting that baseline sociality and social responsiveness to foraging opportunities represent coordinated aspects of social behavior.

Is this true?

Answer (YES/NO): NO